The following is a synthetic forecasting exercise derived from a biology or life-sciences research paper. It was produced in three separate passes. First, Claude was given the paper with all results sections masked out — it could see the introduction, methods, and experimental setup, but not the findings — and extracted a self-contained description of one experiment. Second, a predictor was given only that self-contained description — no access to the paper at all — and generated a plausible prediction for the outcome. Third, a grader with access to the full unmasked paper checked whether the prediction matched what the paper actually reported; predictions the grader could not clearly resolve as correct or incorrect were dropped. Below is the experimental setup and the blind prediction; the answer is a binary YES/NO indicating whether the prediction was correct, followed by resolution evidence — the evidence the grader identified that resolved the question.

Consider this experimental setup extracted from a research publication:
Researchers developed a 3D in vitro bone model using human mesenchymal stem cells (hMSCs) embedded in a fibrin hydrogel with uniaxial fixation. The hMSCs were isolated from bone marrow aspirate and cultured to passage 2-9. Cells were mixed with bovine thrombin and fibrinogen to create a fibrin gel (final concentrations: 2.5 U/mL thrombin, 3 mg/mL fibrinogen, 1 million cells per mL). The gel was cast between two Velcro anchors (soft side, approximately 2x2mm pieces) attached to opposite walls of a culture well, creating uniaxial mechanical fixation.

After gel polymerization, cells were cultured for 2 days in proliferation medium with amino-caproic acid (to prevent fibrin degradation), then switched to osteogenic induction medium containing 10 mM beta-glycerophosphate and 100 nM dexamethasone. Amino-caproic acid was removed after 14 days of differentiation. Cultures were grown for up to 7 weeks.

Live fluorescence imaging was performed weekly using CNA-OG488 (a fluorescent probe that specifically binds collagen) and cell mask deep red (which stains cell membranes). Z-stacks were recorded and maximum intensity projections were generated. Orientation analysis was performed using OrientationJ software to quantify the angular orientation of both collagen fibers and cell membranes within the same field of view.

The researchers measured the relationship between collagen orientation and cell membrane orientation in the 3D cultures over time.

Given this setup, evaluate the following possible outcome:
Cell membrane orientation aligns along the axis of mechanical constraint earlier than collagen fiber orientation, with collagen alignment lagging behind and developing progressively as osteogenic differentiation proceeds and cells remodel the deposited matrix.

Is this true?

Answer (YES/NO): NO